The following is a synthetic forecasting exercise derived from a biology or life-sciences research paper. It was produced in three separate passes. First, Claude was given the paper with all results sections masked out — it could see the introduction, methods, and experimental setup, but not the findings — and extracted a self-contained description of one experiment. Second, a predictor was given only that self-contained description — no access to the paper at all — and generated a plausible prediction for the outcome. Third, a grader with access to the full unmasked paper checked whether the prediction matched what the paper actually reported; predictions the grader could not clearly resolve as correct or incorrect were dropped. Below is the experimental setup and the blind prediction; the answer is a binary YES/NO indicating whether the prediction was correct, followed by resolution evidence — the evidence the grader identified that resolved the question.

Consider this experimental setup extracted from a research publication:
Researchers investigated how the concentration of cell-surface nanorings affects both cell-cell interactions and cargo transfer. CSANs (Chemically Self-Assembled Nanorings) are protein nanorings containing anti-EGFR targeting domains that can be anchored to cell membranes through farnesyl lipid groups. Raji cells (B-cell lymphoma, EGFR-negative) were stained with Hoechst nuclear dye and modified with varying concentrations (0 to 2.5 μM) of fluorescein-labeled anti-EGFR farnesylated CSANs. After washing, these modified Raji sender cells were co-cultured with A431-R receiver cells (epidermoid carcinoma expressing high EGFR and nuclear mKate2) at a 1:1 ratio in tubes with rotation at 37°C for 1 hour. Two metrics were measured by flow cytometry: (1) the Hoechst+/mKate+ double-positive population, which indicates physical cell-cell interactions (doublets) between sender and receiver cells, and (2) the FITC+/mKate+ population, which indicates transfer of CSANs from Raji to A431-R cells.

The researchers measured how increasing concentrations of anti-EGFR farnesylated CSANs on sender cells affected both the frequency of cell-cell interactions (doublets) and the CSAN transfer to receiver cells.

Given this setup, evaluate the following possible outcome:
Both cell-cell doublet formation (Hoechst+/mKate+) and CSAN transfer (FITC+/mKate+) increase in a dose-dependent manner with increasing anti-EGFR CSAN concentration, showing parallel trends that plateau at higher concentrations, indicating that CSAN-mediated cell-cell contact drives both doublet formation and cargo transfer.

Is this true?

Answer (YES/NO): NO